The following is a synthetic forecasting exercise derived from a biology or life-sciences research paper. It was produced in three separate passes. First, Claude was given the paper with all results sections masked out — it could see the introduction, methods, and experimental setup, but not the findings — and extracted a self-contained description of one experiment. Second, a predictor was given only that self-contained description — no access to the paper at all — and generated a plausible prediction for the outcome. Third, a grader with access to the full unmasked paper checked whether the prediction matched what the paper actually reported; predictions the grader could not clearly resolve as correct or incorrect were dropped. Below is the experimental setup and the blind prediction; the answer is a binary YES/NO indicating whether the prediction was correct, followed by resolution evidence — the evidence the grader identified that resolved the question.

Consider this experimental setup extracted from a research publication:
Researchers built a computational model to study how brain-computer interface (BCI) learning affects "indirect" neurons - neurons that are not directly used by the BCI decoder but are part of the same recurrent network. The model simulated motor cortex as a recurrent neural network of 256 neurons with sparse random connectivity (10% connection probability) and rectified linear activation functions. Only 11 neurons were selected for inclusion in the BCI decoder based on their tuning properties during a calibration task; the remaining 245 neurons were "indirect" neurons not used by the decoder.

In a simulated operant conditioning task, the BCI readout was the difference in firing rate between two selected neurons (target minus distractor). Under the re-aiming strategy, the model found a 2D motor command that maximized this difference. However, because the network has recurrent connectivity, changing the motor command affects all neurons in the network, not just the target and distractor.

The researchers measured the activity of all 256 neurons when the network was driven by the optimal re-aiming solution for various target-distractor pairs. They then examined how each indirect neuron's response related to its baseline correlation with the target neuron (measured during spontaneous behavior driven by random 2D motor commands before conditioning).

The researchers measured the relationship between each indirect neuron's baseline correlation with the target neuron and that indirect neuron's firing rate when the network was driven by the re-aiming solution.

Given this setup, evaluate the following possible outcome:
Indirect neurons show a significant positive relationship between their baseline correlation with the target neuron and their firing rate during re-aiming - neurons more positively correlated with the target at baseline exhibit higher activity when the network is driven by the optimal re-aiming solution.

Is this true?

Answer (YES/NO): YES